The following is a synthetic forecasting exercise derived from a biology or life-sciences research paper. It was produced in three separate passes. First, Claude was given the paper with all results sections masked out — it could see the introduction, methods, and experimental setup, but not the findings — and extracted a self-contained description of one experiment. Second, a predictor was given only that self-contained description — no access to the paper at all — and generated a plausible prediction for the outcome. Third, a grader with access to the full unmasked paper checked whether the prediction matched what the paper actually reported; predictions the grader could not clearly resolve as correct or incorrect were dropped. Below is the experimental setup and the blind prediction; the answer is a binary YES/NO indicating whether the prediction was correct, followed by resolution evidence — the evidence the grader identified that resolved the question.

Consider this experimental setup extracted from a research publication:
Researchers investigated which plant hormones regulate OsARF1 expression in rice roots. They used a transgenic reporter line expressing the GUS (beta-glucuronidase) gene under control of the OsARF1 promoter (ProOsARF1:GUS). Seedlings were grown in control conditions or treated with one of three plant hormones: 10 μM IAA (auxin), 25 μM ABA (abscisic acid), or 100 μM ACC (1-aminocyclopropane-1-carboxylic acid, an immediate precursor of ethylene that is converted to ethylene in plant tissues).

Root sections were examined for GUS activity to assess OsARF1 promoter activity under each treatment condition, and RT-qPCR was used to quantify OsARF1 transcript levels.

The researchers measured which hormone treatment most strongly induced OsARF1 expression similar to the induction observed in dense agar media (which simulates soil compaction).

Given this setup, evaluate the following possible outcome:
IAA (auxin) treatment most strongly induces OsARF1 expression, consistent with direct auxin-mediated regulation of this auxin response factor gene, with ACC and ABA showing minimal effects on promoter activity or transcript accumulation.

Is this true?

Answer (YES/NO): NO